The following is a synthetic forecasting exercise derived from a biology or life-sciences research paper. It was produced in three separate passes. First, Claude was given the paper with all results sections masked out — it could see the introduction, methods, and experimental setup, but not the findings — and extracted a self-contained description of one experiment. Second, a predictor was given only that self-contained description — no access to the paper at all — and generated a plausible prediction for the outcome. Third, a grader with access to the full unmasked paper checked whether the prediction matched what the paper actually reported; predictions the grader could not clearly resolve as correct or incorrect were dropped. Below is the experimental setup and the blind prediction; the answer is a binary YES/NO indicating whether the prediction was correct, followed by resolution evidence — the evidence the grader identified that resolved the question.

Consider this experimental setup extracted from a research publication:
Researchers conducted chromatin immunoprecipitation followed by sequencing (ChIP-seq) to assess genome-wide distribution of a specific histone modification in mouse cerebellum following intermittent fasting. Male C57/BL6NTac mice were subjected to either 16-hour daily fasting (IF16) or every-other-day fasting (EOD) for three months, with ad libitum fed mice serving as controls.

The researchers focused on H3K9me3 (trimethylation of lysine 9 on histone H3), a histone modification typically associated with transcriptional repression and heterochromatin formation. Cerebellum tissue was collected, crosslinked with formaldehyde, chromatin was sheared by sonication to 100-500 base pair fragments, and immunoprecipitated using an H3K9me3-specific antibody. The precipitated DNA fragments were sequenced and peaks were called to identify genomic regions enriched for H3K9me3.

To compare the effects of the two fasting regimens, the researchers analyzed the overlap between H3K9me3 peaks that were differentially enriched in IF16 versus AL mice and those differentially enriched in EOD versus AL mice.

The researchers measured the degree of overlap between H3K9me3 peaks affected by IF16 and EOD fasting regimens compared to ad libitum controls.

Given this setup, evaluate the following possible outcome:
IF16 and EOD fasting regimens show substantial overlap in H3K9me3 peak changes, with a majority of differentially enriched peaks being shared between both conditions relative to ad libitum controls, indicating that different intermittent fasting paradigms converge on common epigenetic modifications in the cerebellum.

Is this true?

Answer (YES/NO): NO